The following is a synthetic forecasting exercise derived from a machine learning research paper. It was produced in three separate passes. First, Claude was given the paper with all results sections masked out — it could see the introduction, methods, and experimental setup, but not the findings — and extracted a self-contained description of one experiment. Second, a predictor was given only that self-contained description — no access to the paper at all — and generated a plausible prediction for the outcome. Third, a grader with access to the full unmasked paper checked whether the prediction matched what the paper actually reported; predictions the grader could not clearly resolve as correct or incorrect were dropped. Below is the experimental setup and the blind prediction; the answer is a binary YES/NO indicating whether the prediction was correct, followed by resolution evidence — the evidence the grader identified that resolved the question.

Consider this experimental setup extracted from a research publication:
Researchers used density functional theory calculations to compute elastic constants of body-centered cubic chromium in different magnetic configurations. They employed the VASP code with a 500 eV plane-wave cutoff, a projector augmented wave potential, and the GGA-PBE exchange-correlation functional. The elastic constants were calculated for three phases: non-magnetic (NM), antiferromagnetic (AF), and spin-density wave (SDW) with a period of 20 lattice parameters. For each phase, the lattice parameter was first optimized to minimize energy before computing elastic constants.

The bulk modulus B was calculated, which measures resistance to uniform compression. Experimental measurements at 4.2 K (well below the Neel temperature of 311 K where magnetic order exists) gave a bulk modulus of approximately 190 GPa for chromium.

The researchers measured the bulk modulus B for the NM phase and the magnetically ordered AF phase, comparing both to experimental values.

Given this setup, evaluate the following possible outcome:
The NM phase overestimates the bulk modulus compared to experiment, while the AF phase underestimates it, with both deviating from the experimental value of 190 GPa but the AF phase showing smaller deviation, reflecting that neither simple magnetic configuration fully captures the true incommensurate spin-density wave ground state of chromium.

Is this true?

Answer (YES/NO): YES